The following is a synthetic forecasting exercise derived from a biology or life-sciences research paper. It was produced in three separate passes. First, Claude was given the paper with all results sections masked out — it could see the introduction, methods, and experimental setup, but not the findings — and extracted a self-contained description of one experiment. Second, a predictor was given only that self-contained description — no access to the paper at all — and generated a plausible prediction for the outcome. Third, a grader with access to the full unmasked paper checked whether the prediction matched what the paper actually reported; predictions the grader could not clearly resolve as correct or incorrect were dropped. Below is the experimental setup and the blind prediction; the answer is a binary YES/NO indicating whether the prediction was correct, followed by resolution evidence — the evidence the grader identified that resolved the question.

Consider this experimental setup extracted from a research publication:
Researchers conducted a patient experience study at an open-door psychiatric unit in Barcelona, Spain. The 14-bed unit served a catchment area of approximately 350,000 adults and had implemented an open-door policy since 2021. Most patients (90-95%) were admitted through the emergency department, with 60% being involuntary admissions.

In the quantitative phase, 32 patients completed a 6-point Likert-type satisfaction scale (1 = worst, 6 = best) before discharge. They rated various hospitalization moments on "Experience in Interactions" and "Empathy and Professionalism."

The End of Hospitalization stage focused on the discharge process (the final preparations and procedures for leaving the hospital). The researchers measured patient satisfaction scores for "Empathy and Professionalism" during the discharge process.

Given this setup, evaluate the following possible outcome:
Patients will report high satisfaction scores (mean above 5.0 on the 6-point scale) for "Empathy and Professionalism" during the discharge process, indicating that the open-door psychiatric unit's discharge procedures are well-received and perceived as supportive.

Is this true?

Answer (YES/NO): YES